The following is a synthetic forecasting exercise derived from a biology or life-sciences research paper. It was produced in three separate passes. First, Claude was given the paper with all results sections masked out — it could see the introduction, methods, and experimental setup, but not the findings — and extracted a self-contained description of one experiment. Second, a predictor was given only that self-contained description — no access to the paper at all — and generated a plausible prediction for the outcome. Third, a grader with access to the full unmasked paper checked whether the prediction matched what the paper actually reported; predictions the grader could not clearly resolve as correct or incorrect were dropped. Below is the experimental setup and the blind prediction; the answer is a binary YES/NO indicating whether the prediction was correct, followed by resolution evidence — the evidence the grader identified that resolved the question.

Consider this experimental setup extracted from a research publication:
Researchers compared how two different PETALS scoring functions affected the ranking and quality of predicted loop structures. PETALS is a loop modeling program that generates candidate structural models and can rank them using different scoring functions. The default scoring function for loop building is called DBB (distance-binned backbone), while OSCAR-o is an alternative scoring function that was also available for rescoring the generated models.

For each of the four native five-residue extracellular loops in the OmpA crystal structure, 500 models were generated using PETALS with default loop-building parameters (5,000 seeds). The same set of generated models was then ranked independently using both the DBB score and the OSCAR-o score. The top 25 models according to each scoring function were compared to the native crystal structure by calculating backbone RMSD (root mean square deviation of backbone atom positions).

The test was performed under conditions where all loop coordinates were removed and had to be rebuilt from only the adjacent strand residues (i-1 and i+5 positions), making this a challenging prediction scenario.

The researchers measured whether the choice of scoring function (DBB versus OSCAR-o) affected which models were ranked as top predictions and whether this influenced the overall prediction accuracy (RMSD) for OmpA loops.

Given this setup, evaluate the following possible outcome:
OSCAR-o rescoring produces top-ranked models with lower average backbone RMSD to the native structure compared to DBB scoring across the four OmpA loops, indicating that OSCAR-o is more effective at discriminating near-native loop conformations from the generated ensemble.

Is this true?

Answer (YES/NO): NO